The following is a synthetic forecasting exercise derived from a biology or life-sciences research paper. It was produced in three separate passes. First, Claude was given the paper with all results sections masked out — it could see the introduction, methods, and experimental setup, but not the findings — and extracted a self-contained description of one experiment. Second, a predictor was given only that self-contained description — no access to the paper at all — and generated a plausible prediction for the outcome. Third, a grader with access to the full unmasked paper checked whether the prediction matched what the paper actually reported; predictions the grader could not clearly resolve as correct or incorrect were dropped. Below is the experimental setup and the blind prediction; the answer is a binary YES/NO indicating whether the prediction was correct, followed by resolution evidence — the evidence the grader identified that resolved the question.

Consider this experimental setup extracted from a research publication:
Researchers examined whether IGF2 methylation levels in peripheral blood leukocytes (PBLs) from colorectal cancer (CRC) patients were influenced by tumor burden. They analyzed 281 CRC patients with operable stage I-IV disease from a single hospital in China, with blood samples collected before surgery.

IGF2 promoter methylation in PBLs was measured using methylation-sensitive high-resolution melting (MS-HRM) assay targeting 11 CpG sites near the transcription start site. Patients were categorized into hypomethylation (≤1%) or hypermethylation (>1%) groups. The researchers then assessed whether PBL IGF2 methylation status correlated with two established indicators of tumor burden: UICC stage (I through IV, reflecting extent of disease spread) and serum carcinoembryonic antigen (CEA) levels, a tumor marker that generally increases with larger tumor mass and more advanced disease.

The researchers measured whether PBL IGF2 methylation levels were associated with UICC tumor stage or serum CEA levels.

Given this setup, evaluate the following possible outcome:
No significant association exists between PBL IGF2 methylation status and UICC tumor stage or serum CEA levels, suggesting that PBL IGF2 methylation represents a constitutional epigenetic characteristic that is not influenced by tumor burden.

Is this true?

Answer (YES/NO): NO